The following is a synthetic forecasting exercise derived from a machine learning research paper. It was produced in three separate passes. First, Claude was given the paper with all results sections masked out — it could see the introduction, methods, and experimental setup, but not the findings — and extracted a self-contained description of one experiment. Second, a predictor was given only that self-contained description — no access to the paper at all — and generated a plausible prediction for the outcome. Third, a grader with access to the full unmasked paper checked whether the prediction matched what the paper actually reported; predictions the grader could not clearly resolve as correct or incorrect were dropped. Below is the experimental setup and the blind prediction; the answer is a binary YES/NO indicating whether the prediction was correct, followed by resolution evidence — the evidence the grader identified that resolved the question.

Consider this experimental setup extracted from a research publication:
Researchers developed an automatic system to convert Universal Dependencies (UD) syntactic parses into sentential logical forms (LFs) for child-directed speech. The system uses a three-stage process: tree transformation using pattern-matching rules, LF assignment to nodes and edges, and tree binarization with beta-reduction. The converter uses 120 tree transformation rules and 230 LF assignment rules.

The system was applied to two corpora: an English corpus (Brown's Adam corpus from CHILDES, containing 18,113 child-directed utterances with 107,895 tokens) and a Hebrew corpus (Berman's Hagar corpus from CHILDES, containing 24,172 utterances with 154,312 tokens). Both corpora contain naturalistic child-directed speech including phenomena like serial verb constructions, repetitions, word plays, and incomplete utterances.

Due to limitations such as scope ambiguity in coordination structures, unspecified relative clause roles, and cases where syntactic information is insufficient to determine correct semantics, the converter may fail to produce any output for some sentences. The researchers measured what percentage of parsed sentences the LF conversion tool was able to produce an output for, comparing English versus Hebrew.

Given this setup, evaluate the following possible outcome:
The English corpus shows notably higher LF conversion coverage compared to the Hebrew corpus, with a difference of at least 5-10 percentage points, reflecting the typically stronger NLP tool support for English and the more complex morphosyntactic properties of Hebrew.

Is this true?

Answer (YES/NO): YES